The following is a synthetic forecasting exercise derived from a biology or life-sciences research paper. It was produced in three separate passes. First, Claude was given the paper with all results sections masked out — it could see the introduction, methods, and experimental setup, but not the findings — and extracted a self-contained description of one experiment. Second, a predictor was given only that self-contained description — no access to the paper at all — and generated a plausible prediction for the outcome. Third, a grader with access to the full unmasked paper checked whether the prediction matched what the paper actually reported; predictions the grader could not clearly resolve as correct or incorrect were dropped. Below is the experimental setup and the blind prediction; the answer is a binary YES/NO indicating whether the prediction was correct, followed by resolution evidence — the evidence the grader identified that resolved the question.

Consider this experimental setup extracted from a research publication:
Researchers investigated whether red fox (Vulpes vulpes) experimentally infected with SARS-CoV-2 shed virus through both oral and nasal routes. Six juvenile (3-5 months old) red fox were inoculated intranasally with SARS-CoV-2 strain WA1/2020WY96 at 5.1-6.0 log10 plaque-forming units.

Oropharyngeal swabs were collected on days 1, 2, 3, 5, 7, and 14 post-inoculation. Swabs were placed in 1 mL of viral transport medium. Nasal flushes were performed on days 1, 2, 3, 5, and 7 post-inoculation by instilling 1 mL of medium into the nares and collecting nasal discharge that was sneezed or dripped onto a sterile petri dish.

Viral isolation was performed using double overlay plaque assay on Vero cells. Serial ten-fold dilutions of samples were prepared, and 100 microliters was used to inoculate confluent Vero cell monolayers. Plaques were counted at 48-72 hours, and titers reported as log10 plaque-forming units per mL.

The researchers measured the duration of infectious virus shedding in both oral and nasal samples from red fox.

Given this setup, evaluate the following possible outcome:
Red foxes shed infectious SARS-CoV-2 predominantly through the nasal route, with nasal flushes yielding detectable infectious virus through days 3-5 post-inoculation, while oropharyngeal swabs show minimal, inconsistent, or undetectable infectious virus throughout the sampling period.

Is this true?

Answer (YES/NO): NO